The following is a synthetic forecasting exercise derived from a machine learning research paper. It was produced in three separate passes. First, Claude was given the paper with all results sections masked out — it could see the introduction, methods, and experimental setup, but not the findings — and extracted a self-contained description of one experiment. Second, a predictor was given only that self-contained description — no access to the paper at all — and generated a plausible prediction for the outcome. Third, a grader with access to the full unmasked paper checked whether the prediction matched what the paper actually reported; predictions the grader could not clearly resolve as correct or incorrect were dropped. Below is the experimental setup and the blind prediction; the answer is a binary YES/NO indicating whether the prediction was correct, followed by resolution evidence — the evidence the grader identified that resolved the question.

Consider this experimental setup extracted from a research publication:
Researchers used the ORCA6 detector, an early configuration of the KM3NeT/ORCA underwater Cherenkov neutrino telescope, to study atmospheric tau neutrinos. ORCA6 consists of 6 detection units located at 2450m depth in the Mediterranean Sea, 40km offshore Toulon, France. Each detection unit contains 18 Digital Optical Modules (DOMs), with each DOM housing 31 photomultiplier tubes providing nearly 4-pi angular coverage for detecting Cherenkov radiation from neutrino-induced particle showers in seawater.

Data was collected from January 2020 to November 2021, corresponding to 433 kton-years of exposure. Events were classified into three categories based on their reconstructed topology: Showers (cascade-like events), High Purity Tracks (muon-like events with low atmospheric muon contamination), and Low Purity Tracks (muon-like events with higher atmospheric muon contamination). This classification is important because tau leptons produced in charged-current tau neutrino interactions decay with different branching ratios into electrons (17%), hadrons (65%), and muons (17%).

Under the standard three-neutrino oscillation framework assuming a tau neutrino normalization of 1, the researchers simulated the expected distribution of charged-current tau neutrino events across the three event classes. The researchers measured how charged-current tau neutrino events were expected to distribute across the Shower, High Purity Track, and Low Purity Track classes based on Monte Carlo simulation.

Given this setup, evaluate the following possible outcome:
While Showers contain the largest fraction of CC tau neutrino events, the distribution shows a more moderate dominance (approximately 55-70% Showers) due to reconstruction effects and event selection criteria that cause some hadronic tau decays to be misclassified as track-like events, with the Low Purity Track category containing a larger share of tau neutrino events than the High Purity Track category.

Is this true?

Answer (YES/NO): NO